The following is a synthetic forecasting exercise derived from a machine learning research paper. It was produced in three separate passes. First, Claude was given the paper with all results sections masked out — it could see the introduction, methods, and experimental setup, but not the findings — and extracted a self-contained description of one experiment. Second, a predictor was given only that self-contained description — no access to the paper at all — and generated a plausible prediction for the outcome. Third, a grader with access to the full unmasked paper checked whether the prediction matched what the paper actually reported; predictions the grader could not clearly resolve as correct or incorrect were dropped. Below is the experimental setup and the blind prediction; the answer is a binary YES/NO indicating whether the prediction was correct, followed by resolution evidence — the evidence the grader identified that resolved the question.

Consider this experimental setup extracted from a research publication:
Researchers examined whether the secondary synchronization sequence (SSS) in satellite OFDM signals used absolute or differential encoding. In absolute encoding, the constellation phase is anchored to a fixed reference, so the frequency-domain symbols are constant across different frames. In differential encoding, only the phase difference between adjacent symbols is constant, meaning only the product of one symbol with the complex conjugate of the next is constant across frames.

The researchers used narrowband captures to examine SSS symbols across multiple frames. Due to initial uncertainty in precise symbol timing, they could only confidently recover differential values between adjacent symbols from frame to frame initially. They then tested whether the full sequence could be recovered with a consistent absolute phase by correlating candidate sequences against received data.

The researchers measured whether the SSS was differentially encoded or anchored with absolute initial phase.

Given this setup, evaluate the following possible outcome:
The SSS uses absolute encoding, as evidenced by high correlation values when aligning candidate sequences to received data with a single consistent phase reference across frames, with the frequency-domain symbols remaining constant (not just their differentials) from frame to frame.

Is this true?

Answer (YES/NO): YES